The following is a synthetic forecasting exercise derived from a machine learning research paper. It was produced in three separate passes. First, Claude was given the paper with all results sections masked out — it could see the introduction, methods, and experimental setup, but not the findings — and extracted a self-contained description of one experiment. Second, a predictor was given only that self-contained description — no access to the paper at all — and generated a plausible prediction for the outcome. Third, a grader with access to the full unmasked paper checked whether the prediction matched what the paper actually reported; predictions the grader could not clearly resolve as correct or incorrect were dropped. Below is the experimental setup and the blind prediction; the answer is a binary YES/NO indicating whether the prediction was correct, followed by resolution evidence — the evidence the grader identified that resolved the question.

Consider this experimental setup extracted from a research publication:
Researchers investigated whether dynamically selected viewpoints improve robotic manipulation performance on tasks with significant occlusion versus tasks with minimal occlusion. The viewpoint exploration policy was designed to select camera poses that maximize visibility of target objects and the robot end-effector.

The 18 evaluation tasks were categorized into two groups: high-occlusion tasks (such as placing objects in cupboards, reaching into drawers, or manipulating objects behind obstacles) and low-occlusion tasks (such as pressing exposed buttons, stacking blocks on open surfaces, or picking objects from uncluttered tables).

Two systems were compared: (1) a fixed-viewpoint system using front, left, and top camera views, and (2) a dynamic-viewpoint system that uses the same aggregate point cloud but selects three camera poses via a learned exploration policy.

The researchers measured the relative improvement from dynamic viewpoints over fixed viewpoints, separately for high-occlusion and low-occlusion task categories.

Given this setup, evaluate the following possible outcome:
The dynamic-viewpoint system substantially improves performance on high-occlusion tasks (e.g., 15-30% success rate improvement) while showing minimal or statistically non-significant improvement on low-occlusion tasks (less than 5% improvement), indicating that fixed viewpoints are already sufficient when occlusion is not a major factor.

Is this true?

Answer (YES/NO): NO